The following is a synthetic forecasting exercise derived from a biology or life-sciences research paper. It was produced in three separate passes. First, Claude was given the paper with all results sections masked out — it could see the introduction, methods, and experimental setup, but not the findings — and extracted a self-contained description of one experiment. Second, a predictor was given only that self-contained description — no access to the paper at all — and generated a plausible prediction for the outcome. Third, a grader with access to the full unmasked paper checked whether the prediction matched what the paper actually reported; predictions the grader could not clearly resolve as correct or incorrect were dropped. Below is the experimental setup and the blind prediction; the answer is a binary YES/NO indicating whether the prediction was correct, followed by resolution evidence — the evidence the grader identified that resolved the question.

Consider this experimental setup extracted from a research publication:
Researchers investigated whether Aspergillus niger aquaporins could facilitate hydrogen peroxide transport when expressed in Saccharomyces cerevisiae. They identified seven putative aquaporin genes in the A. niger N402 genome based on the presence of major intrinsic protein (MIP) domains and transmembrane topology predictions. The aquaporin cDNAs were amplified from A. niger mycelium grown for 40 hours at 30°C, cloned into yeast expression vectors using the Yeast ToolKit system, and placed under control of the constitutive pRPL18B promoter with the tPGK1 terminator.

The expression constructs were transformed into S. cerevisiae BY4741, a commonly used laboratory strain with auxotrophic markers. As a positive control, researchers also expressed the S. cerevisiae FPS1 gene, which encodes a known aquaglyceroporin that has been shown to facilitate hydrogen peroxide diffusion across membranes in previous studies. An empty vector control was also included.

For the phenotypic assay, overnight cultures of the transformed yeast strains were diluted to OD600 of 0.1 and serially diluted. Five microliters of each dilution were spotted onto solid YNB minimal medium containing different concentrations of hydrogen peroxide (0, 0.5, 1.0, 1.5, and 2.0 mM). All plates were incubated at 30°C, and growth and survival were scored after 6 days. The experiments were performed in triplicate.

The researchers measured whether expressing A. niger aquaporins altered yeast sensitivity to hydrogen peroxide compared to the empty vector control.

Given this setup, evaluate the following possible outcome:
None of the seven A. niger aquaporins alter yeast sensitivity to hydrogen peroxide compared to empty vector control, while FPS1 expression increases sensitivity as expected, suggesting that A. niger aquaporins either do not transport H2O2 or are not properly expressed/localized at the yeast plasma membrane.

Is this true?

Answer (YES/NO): NO